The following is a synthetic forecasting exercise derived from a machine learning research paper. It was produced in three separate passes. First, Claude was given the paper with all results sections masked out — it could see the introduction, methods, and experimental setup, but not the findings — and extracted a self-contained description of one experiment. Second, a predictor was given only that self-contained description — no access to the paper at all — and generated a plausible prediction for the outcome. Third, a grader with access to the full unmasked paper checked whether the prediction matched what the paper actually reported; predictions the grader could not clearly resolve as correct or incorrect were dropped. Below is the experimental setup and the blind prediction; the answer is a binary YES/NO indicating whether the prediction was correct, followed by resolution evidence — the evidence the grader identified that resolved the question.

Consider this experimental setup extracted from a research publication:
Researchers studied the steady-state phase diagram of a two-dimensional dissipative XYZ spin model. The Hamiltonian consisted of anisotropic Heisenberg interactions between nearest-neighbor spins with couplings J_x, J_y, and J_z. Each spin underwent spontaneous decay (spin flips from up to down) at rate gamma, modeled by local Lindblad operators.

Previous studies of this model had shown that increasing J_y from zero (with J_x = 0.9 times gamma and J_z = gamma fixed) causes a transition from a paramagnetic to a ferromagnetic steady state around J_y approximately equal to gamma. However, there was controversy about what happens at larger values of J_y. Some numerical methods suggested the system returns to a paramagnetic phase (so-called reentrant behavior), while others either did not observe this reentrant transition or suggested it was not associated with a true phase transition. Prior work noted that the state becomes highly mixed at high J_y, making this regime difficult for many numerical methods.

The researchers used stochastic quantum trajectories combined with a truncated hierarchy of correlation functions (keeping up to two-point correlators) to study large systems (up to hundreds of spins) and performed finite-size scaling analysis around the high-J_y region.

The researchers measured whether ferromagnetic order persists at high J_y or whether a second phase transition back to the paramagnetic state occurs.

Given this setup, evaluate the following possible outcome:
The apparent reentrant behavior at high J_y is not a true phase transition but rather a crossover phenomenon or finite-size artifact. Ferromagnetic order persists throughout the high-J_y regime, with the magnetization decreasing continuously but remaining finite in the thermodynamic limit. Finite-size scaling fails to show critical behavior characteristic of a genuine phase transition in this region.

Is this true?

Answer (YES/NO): NO